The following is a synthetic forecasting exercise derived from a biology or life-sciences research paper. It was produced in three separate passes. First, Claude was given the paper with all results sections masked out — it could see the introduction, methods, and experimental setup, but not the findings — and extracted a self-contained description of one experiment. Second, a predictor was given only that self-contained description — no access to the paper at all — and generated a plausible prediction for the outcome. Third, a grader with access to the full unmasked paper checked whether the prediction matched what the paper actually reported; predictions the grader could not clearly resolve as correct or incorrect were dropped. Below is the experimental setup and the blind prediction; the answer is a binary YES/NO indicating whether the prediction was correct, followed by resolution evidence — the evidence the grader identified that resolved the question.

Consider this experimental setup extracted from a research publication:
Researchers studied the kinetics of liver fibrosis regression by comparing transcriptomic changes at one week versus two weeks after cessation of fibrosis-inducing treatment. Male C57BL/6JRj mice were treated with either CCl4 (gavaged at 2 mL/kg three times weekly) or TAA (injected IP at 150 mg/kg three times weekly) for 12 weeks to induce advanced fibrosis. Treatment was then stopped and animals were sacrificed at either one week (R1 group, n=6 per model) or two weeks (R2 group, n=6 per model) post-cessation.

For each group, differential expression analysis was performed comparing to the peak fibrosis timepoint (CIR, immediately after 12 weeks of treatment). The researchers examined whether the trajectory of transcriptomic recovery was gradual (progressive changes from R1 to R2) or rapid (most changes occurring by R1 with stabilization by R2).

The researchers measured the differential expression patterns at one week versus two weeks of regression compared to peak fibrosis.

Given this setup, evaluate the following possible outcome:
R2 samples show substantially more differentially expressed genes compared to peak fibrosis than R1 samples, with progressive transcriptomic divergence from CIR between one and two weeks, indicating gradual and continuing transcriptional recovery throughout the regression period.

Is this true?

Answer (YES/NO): NO